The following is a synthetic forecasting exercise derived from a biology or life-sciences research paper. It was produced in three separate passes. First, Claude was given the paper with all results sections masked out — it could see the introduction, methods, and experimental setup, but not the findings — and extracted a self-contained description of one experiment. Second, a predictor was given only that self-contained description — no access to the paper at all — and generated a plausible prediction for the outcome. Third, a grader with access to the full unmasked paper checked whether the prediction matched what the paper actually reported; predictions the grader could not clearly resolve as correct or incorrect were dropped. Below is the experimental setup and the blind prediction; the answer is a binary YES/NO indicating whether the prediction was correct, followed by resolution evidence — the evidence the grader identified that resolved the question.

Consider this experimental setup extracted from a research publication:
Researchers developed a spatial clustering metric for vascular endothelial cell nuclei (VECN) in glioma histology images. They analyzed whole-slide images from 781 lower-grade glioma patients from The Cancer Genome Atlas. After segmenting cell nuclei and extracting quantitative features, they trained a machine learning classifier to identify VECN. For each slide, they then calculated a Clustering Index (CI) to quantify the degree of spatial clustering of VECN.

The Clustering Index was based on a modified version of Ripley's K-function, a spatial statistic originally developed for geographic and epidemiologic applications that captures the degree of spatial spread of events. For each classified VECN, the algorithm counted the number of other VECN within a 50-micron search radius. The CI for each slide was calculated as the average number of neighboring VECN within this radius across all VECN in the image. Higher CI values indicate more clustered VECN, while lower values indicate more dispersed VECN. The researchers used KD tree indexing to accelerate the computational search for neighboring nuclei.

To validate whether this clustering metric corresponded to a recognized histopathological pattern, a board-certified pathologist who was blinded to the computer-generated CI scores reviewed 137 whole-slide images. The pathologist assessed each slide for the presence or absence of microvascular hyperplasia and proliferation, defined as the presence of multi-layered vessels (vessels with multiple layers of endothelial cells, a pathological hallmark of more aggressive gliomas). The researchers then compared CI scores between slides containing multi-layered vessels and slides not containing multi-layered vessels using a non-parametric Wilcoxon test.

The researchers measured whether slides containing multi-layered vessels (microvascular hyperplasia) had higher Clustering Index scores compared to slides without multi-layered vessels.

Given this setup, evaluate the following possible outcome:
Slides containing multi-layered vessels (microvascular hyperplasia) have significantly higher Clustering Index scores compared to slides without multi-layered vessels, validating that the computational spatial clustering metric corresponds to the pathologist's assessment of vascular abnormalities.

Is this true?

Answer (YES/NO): YES